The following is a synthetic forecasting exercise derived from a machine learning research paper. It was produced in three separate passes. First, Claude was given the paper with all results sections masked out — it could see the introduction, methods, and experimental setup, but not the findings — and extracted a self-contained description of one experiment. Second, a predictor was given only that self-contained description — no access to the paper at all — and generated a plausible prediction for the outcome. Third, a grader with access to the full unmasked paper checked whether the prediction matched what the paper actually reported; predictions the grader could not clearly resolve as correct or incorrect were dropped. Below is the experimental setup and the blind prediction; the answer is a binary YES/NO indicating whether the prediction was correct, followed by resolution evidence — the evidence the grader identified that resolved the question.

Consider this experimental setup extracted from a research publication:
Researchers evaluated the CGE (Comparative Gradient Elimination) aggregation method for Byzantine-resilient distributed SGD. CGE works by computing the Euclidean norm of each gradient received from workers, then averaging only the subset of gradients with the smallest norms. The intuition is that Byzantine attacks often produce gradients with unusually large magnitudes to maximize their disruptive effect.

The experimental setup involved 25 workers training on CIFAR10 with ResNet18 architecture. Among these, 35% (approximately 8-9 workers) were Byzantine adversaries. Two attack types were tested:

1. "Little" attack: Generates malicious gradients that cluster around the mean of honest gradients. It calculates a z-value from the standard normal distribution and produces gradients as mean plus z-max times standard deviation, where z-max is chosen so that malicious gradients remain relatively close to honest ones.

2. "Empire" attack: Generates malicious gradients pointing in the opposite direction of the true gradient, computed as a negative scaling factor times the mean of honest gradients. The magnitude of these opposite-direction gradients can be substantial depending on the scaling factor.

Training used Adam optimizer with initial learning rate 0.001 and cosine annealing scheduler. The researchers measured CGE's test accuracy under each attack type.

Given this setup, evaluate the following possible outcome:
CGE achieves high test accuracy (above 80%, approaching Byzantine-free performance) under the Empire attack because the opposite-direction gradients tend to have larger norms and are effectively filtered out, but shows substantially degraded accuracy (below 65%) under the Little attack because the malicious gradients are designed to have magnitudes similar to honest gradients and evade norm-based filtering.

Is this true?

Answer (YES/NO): YES